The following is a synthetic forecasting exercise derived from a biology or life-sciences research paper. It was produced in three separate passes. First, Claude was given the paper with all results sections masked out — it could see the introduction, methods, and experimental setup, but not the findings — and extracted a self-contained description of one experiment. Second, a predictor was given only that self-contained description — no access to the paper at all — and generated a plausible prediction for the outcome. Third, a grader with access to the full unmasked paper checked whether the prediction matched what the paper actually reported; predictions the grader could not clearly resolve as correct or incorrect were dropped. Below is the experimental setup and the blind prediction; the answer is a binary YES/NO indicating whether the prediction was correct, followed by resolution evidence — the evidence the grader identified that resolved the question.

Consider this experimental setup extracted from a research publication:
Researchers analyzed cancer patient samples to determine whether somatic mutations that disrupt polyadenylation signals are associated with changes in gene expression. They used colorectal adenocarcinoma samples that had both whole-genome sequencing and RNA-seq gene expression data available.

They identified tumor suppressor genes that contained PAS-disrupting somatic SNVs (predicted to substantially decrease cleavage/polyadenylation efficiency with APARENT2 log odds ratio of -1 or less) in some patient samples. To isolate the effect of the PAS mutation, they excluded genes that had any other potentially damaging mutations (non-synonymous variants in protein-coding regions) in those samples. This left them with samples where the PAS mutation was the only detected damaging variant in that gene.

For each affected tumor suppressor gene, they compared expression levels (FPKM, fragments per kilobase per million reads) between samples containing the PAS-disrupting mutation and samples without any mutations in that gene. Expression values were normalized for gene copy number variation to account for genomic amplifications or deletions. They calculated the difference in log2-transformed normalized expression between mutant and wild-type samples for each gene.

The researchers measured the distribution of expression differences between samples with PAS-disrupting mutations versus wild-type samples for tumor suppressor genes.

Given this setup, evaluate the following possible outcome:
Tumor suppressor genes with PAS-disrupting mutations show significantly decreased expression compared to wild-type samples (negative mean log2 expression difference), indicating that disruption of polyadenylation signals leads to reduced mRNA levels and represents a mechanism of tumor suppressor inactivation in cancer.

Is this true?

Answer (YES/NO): YES